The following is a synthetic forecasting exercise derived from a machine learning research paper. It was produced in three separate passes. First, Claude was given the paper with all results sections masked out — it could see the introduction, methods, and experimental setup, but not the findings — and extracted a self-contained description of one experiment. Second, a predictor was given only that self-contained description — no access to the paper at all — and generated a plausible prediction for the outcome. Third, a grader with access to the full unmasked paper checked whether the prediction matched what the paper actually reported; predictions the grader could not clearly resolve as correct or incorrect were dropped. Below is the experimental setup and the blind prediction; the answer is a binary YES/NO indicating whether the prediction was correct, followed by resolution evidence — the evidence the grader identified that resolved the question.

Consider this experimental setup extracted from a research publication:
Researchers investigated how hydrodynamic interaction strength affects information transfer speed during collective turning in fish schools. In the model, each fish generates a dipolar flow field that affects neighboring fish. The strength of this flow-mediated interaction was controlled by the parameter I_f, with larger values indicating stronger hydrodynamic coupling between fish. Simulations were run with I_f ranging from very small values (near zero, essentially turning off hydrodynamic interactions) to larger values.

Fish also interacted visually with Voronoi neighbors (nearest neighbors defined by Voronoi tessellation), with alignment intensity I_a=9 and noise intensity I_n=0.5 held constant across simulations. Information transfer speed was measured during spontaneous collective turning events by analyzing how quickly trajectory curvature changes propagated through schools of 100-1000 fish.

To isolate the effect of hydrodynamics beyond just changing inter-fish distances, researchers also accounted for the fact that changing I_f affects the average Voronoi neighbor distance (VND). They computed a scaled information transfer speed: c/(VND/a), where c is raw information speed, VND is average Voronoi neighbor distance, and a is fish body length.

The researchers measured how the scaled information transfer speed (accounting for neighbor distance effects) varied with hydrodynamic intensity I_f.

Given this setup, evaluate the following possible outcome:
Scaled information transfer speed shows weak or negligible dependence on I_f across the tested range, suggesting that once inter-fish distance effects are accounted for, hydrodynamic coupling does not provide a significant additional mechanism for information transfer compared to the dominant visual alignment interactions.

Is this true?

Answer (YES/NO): NO